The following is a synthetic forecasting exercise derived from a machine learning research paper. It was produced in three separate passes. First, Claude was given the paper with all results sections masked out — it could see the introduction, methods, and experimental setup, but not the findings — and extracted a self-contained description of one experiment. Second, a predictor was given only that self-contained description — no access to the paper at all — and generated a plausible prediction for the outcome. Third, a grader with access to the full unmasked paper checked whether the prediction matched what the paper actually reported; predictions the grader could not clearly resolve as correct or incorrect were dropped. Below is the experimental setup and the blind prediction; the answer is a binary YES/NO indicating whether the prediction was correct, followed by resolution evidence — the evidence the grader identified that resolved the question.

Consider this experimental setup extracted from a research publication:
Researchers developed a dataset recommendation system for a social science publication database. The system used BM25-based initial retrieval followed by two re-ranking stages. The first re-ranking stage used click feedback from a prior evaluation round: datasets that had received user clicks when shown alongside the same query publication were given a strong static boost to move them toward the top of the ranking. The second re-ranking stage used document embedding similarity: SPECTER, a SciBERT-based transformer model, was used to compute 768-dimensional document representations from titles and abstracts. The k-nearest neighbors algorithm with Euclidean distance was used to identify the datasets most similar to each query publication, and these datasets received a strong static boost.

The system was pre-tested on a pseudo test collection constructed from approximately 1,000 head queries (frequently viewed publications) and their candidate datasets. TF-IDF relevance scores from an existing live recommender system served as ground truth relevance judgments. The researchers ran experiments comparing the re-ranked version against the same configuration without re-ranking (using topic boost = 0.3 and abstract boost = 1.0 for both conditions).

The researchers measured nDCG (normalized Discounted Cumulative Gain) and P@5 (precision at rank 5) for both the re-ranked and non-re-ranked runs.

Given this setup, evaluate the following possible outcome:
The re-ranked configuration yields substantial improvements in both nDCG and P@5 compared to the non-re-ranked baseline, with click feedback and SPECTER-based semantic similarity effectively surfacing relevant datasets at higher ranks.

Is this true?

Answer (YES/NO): NO